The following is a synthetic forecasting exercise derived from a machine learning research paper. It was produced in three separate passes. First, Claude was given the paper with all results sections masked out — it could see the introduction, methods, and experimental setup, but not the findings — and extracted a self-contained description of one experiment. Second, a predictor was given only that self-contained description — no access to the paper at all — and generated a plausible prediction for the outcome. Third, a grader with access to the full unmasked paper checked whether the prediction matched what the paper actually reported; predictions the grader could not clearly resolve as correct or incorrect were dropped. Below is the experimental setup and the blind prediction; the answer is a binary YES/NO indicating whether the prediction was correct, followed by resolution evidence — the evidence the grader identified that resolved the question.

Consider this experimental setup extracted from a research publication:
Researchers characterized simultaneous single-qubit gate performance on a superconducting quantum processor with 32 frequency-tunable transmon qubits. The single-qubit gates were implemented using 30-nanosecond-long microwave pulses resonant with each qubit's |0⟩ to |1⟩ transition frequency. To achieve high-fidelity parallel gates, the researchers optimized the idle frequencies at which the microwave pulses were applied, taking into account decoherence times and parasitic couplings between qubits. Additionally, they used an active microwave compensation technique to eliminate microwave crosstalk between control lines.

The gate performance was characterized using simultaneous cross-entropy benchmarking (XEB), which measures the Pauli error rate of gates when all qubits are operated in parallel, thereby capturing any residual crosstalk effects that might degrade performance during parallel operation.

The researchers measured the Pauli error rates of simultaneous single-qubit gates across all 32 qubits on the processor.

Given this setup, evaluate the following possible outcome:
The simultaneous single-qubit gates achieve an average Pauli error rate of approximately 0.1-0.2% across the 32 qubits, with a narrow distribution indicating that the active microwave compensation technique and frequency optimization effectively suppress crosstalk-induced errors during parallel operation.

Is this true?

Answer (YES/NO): NO